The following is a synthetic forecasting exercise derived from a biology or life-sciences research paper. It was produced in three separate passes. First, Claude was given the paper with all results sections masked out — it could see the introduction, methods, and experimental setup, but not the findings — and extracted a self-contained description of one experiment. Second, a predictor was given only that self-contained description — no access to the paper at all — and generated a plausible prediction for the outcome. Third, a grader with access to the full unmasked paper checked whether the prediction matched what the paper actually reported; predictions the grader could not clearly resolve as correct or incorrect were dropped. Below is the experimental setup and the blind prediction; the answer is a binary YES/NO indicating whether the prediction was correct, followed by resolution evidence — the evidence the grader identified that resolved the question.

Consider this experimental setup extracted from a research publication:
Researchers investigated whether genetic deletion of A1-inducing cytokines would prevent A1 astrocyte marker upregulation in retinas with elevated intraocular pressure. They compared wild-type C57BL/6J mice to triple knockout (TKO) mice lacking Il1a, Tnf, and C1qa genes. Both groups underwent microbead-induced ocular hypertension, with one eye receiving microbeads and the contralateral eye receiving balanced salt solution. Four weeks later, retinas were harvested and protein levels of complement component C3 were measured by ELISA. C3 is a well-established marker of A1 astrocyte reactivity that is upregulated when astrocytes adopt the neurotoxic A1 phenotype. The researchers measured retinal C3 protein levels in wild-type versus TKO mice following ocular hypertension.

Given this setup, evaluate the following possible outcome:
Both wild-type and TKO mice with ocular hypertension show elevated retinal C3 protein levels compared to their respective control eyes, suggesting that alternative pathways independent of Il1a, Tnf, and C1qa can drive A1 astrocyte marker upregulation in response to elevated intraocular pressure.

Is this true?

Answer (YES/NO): NO